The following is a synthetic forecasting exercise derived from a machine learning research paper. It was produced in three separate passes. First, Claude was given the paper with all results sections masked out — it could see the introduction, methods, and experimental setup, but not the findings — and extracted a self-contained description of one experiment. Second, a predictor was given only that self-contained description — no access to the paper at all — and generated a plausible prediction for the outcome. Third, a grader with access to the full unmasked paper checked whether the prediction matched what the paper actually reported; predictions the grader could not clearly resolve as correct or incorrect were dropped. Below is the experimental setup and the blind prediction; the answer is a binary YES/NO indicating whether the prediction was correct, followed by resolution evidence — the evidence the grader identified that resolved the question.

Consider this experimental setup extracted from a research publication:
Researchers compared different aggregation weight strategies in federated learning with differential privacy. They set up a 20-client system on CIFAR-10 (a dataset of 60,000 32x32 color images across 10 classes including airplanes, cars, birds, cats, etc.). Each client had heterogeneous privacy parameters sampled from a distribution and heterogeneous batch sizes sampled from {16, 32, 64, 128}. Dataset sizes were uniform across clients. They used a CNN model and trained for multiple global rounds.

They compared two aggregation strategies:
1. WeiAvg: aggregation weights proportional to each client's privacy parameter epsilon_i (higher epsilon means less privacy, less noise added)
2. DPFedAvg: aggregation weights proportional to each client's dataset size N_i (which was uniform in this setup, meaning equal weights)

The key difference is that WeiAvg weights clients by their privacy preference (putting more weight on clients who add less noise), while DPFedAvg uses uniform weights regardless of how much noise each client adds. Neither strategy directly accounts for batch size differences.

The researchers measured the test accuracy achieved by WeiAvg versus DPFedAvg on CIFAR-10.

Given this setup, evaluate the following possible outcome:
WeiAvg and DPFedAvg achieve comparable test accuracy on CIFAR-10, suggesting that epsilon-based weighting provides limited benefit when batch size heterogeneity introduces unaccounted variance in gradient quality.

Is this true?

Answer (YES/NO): NO